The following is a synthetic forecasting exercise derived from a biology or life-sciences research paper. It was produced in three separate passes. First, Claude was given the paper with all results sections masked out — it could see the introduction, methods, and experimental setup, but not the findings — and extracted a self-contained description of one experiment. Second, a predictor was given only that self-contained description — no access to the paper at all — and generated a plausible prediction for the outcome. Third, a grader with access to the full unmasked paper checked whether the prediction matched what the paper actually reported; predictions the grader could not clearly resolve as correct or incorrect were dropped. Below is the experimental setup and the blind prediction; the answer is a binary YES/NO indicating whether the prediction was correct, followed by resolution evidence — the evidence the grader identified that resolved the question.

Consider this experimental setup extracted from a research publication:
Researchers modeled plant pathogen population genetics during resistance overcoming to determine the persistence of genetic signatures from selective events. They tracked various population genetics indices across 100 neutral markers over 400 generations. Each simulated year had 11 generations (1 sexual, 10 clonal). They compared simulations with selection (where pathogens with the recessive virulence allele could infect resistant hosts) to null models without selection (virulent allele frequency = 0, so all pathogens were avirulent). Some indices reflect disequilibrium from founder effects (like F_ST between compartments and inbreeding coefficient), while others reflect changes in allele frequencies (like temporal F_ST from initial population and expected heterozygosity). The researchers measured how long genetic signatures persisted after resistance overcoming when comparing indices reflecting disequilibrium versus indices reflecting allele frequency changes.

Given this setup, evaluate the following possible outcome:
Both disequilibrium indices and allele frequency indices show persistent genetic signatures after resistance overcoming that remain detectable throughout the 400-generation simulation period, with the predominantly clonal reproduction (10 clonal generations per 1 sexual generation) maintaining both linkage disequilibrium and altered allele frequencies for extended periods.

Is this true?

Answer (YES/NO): NO